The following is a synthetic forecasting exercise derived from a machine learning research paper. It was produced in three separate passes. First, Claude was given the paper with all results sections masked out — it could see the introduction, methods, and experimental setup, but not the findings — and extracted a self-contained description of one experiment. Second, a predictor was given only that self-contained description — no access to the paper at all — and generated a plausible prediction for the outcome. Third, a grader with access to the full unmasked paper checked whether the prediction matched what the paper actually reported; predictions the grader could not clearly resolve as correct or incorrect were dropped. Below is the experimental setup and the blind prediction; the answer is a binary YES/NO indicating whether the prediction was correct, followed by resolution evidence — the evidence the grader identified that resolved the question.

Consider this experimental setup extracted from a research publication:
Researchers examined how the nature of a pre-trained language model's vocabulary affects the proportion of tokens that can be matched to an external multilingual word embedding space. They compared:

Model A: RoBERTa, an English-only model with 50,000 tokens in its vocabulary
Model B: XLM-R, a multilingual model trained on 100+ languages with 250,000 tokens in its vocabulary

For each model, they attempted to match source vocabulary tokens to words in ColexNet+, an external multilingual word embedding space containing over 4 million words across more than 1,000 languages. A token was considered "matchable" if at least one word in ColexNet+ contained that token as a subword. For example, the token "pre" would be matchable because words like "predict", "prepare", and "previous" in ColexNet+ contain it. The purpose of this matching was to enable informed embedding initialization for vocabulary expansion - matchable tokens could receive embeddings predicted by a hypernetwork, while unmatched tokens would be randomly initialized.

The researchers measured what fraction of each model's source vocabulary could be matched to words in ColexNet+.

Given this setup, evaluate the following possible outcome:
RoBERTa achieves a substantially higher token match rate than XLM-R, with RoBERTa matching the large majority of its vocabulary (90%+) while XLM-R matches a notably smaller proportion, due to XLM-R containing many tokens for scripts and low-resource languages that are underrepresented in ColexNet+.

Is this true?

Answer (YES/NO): NO